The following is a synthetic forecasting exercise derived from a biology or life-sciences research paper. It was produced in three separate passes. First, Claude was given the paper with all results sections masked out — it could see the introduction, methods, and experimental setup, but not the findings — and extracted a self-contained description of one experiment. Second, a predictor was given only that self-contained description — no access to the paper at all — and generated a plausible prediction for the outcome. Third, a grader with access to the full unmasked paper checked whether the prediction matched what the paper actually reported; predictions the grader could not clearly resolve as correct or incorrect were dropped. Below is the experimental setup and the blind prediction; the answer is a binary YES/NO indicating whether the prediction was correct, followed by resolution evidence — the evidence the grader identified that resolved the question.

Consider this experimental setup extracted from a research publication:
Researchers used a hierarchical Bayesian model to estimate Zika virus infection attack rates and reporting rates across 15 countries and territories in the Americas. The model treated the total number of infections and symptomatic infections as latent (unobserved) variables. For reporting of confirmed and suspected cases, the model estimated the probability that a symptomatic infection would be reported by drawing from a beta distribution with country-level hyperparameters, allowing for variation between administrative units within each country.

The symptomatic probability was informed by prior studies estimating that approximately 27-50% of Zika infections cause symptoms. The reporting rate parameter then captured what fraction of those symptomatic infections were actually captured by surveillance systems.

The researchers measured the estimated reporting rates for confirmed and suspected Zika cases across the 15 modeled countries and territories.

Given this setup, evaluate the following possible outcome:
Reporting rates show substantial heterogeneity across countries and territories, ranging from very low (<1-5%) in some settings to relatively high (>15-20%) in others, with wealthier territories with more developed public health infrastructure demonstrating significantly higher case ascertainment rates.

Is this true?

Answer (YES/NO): YES